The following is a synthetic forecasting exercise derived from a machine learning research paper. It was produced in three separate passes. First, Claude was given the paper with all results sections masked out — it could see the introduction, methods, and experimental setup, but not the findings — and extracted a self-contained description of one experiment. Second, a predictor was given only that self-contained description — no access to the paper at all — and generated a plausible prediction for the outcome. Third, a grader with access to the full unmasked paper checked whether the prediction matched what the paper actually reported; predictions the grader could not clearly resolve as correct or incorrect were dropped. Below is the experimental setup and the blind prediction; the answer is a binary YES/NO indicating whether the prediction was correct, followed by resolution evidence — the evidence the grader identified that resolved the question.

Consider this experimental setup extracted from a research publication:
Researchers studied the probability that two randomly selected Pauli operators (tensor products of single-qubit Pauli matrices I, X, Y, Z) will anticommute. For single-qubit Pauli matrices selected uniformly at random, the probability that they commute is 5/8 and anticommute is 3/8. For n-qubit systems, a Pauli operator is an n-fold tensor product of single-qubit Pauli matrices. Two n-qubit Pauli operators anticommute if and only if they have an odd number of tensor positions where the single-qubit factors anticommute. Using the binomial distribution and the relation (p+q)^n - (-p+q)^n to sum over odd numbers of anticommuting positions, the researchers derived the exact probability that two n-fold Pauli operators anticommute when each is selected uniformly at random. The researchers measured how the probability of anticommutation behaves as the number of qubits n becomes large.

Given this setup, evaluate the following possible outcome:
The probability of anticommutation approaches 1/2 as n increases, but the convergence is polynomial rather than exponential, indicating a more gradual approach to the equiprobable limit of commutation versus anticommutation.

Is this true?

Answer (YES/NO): NO